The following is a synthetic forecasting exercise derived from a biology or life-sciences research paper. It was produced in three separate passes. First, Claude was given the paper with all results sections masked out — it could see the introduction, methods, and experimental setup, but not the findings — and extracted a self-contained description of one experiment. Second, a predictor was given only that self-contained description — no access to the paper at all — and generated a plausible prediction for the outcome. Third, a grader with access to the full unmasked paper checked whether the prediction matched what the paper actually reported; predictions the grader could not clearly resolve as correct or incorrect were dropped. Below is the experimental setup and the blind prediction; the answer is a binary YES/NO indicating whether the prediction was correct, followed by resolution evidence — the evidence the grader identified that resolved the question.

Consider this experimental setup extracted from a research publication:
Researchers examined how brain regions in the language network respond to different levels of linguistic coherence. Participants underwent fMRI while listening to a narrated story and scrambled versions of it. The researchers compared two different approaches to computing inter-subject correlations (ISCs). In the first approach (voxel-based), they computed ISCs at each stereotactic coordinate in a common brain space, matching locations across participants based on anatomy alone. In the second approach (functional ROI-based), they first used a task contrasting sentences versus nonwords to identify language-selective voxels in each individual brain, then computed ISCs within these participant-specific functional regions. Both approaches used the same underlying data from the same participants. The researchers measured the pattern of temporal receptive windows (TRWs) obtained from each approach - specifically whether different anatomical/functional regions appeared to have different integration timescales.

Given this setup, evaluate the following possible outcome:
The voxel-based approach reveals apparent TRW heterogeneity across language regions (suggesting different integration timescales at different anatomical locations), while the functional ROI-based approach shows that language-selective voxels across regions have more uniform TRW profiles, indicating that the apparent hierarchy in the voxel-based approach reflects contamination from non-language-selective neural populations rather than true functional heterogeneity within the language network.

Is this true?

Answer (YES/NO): YES